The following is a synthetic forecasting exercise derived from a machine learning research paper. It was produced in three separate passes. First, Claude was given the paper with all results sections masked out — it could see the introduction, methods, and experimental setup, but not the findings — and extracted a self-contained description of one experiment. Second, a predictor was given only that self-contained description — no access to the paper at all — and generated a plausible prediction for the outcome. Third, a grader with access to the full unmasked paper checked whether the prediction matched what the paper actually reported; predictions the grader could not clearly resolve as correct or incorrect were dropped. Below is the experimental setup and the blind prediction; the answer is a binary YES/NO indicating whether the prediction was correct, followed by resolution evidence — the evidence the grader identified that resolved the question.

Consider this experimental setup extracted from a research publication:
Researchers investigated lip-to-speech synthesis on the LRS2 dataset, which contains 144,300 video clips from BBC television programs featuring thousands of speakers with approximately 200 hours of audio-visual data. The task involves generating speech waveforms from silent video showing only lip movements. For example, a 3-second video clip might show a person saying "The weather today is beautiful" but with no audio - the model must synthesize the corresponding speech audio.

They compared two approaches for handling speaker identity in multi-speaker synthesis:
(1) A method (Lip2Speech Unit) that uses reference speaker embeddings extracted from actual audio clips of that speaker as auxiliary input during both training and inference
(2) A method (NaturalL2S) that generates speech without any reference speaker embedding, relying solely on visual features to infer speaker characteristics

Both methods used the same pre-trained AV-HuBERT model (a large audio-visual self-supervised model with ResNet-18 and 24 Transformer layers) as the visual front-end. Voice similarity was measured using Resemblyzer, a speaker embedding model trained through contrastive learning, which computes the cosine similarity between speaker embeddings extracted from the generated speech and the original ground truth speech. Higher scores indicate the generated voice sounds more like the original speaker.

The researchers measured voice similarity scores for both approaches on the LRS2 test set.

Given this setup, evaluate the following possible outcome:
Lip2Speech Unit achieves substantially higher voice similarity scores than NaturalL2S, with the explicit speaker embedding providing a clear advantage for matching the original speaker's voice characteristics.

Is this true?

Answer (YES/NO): NO